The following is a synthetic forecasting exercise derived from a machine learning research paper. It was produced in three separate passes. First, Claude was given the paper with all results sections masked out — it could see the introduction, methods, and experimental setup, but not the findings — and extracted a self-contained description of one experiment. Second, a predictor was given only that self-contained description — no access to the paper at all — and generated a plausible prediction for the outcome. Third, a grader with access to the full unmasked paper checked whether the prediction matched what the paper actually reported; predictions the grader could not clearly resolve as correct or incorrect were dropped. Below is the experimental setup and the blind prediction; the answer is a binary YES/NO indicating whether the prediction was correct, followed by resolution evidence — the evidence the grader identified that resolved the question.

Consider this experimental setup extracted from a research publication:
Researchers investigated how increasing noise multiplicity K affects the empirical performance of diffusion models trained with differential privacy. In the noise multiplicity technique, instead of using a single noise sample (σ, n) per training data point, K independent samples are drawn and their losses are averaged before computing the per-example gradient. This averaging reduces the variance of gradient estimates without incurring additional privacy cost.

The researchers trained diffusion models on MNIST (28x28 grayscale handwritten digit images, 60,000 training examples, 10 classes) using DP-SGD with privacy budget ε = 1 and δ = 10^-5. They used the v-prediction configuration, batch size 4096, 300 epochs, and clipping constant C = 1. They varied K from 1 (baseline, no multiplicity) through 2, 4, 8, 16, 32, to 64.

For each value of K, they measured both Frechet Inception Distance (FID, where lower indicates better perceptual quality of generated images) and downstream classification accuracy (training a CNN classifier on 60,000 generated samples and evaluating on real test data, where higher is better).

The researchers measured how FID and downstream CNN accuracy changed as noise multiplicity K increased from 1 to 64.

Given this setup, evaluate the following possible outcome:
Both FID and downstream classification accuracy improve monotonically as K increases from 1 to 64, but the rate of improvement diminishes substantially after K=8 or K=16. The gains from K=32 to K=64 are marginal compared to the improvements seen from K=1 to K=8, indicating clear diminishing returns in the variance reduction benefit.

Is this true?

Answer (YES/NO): NO